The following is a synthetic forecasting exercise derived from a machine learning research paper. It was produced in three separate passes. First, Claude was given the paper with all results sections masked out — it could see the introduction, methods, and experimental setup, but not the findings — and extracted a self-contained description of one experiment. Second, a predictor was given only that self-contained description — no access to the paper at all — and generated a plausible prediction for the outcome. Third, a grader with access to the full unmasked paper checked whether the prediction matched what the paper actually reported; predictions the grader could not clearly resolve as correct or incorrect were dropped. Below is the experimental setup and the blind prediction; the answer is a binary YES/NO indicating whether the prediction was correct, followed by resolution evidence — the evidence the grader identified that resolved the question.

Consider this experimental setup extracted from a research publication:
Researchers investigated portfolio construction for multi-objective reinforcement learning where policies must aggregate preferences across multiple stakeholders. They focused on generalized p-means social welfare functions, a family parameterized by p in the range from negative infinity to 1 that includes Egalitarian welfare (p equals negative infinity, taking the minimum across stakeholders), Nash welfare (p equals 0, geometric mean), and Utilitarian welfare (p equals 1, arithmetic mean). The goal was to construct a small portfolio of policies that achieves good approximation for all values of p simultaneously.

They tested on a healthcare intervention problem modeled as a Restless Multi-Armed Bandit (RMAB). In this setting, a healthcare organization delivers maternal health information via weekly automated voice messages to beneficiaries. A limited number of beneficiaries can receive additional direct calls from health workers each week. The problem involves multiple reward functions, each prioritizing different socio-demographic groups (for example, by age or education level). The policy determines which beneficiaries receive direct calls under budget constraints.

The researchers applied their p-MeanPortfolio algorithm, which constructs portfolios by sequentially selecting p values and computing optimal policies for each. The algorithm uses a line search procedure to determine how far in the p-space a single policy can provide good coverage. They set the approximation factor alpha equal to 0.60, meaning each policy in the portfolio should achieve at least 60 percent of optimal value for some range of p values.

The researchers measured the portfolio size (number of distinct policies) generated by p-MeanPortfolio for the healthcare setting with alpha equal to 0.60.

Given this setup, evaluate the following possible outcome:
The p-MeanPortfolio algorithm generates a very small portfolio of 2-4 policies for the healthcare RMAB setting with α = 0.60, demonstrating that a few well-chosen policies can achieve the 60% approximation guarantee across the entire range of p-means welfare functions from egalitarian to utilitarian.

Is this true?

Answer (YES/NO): YES